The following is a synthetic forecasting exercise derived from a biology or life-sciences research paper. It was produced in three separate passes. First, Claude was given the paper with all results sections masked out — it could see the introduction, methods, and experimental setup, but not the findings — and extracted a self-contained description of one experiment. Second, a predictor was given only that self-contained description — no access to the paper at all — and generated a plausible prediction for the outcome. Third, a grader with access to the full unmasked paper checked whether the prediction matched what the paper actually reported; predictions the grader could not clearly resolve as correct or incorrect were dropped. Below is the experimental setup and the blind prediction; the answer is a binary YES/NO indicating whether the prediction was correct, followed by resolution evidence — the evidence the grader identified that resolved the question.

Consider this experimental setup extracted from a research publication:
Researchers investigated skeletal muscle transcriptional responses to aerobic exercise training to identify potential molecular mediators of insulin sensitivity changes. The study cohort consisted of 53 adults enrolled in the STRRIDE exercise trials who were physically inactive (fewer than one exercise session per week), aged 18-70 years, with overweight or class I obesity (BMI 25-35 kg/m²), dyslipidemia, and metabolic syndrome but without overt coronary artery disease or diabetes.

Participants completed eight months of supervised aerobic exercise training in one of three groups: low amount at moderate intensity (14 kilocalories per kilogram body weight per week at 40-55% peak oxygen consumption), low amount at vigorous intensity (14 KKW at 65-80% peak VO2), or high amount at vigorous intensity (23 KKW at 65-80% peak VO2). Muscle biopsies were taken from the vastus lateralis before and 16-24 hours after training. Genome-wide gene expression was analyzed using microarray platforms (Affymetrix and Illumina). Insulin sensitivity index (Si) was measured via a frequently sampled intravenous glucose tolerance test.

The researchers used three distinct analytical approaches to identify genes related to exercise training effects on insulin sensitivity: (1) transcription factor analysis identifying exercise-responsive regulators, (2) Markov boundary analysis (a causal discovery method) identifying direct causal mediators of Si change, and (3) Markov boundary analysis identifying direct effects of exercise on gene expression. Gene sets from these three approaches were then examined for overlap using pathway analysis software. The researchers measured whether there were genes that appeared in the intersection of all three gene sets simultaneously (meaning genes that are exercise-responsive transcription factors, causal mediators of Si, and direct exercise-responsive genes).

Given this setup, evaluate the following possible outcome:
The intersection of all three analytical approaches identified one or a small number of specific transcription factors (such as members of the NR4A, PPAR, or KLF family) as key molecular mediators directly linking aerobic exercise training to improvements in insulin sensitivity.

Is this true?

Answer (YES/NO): NO